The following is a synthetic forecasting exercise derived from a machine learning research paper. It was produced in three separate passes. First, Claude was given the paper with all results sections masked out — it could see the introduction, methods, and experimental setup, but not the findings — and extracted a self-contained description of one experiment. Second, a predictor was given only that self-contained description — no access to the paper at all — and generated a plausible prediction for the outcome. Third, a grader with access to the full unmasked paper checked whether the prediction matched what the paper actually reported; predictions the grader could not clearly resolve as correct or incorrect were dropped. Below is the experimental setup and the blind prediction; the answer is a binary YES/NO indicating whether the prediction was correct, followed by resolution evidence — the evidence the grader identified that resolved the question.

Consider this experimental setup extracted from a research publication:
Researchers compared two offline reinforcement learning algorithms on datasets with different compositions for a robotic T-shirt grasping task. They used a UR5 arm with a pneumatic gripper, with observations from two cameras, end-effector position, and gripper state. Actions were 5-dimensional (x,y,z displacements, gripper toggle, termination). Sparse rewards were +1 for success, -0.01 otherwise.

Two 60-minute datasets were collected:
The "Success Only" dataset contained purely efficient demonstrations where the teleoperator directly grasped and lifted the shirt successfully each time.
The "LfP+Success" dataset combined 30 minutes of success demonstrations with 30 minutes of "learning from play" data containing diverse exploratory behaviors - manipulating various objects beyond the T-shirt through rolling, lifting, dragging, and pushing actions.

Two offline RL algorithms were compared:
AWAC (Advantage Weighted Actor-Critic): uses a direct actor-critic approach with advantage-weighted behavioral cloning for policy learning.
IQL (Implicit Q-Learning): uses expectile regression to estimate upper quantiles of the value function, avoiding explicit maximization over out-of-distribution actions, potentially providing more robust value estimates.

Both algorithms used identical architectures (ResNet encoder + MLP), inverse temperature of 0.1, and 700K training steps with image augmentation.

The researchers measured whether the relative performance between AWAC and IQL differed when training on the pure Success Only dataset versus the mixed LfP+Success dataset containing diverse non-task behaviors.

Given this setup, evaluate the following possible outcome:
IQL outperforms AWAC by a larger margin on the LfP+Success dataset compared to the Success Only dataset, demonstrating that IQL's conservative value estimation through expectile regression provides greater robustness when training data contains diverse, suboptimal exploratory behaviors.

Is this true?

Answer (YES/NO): NO